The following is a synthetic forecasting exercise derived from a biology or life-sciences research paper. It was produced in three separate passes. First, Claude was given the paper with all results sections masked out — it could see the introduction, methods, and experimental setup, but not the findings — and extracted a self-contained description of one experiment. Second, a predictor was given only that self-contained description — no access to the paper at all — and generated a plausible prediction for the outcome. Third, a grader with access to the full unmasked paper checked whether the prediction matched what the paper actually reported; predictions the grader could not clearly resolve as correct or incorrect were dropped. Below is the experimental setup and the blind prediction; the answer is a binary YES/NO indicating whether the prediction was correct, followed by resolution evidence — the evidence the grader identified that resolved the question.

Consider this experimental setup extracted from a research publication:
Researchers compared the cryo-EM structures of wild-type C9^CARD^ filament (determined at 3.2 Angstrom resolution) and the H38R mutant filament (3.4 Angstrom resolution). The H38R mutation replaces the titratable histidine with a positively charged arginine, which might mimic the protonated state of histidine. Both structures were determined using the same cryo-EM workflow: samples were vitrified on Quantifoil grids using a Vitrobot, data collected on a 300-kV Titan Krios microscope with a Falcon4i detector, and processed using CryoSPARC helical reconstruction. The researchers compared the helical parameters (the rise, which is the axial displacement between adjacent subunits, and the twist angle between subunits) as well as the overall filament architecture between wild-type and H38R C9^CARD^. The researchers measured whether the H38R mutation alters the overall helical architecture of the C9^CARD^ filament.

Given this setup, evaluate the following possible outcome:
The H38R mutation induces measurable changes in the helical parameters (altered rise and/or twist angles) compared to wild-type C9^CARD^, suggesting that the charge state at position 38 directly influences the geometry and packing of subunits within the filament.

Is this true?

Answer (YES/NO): NO